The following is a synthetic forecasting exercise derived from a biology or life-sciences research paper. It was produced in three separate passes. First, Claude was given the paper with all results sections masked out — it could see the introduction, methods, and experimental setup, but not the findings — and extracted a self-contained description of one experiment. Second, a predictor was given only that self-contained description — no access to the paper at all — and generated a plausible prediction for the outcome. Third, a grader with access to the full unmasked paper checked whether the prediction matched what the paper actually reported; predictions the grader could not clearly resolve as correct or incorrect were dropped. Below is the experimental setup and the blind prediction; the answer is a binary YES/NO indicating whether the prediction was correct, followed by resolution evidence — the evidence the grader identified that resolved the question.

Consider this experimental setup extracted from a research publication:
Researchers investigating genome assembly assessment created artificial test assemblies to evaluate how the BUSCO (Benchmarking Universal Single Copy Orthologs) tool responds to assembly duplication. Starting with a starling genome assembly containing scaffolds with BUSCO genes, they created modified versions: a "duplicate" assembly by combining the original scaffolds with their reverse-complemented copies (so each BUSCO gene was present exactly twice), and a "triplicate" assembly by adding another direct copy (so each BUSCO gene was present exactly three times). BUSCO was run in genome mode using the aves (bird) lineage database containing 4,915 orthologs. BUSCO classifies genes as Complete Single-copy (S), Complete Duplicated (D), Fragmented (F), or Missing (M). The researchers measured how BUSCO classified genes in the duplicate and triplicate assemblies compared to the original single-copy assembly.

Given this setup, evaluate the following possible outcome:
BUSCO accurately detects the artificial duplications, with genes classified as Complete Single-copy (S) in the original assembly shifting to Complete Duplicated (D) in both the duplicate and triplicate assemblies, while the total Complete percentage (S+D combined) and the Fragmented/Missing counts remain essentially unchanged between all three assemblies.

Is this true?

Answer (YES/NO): NO